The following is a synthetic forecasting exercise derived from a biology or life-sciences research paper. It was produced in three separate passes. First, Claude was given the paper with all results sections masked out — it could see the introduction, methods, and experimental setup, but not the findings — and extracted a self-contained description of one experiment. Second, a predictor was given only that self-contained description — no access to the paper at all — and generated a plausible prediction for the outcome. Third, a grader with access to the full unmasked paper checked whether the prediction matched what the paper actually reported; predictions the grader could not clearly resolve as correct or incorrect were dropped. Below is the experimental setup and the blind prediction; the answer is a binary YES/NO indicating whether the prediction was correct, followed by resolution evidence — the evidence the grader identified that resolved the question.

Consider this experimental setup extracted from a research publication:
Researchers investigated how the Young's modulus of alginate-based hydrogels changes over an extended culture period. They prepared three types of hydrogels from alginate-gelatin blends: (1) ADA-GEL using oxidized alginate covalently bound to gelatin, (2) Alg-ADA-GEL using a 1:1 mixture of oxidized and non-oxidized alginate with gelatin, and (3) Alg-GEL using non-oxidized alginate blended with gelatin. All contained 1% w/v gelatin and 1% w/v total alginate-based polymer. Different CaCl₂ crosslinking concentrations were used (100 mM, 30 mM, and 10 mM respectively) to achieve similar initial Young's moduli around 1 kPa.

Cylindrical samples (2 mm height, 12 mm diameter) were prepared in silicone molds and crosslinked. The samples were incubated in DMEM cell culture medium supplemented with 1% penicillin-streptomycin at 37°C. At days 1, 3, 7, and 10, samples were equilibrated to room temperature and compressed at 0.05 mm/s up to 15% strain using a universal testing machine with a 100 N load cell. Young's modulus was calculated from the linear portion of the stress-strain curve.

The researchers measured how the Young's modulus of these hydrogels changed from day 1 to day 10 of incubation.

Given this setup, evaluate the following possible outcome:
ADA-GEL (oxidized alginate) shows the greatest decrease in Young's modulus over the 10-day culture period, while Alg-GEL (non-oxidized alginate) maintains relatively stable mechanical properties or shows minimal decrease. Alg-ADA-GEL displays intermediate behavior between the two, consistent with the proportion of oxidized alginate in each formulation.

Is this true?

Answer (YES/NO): NO